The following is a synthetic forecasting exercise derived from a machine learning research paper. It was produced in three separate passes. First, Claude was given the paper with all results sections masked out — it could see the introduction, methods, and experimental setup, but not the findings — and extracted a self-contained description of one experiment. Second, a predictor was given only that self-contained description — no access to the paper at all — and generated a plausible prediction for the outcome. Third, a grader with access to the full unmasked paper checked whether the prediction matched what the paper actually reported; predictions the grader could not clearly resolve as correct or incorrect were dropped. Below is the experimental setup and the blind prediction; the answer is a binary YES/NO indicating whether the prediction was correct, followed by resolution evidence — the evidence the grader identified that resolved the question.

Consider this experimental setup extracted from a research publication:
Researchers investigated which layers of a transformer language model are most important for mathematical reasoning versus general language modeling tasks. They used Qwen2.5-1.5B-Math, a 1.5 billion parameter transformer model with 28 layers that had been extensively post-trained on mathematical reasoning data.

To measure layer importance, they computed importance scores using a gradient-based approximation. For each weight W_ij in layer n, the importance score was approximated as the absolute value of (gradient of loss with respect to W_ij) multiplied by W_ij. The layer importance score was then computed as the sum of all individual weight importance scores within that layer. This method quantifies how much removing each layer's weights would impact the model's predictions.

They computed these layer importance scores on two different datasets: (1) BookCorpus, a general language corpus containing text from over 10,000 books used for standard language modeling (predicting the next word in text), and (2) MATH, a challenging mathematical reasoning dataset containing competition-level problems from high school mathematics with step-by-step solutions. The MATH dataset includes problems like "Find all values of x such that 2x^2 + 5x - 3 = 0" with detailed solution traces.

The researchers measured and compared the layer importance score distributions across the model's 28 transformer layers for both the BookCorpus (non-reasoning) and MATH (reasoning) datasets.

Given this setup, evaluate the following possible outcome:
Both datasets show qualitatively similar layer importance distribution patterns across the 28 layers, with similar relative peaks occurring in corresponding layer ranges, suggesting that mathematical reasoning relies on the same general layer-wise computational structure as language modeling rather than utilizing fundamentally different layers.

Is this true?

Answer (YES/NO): NO